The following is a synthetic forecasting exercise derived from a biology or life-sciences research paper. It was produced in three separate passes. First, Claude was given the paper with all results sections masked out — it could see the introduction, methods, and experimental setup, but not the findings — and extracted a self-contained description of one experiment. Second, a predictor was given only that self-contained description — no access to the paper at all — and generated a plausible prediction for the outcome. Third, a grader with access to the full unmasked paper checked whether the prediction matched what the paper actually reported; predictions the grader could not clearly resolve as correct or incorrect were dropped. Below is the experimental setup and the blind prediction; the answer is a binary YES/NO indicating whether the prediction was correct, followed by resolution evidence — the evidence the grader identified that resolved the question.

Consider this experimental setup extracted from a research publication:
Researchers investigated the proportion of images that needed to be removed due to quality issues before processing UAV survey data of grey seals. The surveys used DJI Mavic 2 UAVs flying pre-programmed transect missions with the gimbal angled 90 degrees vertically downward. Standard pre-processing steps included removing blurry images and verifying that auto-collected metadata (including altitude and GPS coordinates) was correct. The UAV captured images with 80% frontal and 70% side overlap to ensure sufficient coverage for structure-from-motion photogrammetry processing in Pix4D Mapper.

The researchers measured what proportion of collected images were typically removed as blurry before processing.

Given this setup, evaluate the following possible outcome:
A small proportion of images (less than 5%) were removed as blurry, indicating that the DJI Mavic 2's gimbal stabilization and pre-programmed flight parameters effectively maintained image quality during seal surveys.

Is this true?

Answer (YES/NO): YES